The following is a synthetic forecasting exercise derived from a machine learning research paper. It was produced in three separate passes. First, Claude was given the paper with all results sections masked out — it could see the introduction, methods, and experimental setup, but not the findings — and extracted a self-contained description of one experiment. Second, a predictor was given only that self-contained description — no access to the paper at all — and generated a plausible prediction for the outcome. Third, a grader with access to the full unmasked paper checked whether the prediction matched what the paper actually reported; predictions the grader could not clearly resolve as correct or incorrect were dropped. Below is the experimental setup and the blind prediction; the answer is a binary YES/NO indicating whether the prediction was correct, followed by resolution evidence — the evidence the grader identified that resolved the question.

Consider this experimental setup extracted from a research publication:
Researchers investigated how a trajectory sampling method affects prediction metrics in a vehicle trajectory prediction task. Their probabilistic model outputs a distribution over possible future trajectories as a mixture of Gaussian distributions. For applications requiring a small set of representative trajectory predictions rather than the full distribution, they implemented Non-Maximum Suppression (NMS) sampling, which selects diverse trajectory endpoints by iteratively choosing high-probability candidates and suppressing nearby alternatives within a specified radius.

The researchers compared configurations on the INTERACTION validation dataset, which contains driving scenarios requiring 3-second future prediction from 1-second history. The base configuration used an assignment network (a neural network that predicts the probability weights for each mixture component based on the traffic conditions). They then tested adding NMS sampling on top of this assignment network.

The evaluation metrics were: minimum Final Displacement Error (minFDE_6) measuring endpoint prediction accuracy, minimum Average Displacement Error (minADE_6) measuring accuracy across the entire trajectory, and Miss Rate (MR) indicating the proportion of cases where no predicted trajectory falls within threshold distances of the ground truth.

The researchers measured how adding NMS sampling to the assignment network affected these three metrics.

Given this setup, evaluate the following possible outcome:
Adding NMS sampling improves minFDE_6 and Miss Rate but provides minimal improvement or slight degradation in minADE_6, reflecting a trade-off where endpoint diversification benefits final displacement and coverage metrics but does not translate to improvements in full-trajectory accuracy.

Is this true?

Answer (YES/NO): YES